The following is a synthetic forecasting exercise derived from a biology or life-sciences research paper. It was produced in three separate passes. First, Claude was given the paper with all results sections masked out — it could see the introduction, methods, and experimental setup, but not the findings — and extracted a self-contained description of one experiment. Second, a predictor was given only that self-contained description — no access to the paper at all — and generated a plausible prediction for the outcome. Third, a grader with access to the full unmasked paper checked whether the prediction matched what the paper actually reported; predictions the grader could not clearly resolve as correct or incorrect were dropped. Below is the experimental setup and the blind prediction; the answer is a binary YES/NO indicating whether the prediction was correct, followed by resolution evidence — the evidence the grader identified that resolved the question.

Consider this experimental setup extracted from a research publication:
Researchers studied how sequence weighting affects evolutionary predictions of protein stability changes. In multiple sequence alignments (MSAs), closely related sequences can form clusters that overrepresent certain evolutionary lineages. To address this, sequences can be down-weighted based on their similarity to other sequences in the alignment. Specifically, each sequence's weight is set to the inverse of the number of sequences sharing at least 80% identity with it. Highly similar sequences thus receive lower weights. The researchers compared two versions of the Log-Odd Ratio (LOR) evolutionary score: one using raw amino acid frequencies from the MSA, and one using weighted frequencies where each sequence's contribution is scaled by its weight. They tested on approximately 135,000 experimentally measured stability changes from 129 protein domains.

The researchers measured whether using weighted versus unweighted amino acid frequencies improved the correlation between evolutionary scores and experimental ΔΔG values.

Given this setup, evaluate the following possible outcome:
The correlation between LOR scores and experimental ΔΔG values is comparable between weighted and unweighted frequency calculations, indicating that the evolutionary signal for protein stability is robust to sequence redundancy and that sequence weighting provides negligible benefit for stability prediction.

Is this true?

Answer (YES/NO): NO